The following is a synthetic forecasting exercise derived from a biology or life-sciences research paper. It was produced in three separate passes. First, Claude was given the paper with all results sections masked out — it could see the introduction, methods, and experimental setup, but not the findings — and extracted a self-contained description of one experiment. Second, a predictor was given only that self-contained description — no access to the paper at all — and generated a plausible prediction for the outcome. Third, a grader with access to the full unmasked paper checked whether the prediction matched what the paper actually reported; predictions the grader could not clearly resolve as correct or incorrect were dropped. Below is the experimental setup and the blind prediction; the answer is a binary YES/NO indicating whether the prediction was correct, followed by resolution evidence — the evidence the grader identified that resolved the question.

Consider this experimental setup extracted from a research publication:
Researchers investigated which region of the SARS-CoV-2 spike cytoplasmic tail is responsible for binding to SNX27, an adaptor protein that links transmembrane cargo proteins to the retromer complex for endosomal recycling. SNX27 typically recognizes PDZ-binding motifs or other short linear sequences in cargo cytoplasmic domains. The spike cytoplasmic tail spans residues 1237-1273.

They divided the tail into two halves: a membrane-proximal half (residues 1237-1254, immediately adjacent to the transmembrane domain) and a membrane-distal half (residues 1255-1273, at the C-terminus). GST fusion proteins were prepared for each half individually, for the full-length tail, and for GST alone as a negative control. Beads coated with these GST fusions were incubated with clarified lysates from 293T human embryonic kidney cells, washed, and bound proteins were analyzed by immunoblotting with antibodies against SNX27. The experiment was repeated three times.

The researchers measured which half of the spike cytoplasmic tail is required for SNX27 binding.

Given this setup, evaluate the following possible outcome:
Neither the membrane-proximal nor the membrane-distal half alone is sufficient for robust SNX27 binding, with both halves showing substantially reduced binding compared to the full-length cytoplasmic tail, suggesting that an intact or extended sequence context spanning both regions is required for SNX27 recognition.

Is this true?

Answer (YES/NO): NO